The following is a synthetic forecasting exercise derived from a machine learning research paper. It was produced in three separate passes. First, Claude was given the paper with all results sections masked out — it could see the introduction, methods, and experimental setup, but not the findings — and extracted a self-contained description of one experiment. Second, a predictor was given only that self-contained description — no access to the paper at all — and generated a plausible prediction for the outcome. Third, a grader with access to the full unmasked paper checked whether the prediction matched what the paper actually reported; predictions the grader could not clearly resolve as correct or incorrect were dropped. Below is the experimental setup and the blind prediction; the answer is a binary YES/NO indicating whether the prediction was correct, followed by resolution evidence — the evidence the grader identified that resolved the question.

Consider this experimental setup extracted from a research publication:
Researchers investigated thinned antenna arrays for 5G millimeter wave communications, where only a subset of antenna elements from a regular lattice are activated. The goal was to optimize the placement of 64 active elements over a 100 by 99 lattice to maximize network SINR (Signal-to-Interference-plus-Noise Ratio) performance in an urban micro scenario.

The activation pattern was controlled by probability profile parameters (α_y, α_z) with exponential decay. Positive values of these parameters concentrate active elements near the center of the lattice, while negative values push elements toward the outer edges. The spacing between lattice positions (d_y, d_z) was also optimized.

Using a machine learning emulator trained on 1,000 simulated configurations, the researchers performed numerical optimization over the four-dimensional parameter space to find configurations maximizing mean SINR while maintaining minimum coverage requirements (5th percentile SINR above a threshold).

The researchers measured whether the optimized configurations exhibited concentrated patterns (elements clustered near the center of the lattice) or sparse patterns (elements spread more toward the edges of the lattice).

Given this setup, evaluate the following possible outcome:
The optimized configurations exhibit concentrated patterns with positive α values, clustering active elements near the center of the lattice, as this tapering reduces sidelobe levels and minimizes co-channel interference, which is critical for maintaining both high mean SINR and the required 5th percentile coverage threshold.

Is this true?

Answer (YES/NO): NO